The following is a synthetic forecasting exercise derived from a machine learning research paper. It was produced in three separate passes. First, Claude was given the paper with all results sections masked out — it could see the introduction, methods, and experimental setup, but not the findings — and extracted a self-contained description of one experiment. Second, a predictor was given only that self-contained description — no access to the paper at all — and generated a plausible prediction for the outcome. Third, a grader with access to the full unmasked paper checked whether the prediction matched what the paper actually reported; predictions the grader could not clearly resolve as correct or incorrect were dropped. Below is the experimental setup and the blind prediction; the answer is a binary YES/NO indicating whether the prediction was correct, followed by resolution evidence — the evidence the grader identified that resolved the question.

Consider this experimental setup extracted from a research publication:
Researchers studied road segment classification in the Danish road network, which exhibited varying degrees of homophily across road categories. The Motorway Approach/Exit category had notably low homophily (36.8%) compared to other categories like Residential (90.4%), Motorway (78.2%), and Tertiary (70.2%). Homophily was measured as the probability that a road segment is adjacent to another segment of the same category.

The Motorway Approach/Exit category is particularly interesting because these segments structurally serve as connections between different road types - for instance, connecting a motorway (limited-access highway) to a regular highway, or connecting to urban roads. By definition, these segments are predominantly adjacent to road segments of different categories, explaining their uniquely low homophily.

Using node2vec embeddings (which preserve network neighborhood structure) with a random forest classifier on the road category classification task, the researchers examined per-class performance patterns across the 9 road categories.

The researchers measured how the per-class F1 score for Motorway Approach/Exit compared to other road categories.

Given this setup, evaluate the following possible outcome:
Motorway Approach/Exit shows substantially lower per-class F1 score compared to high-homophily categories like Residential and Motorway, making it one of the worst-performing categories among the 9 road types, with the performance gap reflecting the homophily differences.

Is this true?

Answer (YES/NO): YES